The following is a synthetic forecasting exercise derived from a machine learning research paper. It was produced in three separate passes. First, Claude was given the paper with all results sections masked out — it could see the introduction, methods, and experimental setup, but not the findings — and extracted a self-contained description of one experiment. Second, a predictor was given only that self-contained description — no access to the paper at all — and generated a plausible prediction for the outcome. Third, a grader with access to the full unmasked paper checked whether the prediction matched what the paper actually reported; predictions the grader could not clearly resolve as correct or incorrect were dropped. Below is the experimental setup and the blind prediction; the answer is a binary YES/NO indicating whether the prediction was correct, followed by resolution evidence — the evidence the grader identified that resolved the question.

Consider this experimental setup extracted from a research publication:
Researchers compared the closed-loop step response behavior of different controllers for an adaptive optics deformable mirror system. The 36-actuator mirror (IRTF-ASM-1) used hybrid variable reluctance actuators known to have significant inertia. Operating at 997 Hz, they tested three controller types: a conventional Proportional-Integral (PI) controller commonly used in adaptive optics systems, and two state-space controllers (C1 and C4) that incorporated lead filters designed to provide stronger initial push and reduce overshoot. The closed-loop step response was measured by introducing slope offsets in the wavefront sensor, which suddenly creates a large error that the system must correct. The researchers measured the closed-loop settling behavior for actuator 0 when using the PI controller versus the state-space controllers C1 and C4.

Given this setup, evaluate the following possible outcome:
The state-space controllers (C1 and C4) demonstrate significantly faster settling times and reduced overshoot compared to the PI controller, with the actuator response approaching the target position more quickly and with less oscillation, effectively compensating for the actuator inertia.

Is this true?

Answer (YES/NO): YES